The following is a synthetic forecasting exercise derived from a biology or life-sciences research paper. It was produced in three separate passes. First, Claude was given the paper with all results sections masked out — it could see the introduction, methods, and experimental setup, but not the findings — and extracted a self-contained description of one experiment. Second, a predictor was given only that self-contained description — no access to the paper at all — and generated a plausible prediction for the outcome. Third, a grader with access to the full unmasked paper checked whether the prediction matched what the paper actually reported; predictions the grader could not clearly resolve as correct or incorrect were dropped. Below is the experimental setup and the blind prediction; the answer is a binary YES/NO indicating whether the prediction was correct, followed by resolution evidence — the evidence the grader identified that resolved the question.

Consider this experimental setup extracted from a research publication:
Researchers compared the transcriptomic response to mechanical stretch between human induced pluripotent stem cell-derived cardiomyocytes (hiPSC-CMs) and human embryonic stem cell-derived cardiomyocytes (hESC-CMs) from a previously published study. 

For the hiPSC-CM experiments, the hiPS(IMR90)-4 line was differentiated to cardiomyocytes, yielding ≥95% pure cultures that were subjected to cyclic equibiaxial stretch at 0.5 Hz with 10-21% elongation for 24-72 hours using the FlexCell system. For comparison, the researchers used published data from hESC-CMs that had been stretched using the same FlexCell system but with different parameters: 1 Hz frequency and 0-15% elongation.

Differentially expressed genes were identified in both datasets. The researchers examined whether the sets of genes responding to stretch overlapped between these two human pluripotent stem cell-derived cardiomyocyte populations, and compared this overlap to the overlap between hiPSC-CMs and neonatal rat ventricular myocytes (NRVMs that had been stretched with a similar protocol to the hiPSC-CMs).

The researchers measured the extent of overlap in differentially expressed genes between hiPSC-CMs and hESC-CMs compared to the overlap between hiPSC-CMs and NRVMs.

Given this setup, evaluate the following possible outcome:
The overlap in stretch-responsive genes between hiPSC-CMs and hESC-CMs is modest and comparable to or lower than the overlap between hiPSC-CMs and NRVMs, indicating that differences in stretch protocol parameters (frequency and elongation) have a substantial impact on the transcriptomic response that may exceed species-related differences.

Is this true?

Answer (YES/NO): YES